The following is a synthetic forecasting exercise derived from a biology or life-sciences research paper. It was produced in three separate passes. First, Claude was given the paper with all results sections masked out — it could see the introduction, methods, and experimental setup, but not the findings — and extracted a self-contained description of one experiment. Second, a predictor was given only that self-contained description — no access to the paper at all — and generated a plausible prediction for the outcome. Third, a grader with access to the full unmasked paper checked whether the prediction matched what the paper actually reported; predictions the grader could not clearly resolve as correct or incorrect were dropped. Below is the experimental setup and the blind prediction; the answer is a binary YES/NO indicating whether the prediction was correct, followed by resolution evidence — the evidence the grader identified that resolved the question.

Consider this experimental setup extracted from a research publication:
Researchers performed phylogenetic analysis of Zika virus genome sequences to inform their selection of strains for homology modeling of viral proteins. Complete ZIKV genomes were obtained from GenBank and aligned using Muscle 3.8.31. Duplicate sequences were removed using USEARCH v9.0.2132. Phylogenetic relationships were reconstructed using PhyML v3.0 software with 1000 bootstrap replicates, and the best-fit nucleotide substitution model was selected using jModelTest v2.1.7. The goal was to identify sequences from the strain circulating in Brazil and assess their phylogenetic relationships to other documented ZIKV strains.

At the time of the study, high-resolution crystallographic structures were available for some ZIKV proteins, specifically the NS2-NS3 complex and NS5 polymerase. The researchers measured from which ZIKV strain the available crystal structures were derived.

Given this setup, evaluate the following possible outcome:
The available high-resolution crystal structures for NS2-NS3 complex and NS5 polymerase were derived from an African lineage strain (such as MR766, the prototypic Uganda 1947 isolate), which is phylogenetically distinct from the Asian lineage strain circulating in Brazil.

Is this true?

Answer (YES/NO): YES